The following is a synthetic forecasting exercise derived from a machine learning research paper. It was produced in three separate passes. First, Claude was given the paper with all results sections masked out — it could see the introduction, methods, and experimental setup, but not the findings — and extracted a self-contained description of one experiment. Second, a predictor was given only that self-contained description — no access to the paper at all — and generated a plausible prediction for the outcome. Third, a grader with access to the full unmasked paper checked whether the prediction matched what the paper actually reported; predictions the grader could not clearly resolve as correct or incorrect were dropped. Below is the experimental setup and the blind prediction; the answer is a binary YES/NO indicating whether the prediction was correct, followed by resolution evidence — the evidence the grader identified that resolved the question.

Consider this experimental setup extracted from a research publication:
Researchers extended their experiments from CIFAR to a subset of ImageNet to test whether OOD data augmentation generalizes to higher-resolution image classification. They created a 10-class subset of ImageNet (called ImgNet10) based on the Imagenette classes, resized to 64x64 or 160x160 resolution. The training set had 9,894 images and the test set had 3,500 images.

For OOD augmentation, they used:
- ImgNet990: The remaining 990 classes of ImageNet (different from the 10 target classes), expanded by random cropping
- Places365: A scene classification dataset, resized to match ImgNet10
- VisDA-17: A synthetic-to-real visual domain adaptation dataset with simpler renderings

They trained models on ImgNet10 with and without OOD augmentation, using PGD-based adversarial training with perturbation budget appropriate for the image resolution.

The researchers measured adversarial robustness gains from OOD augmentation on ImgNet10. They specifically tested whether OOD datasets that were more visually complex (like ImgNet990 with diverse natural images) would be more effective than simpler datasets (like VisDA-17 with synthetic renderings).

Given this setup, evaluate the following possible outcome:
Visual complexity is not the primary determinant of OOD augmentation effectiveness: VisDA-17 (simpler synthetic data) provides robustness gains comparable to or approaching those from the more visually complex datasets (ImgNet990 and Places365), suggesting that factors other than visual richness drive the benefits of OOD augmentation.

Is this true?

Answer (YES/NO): NO